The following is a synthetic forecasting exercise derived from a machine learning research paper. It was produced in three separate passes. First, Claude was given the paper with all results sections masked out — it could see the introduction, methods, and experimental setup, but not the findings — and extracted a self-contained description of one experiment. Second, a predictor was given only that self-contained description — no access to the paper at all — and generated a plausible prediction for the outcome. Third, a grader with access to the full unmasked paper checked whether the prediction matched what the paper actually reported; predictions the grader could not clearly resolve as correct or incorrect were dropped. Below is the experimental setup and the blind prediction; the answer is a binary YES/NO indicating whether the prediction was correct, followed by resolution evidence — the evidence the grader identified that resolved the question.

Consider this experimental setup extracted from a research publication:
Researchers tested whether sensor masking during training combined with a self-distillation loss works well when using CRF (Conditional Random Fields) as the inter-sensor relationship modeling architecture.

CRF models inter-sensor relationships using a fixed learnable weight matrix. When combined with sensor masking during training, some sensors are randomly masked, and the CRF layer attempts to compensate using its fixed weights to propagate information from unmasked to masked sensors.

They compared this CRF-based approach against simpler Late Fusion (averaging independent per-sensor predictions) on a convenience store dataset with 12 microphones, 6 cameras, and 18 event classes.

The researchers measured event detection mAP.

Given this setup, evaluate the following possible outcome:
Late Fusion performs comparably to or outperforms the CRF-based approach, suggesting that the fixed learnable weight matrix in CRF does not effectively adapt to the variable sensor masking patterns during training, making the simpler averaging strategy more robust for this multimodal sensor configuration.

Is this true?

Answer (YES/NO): YES